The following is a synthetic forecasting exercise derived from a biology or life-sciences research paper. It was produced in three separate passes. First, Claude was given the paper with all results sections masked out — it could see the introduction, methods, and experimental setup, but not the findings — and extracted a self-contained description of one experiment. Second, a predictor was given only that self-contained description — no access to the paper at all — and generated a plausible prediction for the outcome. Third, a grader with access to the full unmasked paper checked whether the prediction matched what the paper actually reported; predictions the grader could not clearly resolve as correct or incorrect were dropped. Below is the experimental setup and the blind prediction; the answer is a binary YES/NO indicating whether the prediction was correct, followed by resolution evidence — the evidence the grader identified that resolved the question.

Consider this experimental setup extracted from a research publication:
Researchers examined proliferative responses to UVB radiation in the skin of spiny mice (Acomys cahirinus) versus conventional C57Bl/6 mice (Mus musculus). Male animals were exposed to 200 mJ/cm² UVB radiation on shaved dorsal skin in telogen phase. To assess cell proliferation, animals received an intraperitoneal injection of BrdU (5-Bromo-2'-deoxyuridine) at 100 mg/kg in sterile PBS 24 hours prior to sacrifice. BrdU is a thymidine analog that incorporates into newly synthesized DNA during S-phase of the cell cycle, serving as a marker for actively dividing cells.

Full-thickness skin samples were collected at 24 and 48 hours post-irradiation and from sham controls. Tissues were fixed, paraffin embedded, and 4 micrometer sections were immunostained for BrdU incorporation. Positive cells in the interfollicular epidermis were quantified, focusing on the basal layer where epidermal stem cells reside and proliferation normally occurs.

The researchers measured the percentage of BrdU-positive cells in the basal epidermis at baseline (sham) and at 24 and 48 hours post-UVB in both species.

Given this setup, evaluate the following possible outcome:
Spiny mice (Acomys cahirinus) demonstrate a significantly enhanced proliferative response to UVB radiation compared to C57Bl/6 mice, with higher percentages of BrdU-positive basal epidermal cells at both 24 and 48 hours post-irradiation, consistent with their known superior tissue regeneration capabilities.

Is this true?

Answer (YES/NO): NO